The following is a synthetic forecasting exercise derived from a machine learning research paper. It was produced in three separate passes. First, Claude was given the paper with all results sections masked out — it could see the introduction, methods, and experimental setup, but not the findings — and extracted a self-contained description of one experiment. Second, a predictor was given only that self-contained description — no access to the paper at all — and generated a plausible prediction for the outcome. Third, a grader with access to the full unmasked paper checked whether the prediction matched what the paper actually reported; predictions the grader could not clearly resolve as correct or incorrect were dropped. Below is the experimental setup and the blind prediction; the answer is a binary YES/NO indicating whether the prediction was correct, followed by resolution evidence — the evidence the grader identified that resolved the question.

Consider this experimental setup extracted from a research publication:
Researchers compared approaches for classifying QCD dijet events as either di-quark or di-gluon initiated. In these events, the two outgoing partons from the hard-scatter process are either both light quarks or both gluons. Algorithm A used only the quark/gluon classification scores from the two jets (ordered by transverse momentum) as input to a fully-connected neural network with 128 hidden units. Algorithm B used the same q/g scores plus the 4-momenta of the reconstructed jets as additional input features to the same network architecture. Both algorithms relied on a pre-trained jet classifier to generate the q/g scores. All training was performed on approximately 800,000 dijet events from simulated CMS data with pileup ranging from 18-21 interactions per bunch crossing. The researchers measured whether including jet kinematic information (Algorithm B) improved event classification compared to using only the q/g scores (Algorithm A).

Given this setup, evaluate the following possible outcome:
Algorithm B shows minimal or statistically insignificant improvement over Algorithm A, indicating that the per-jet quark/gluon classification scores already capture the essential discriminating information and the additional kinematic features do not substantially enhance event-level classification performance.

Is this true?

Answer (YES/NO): YES